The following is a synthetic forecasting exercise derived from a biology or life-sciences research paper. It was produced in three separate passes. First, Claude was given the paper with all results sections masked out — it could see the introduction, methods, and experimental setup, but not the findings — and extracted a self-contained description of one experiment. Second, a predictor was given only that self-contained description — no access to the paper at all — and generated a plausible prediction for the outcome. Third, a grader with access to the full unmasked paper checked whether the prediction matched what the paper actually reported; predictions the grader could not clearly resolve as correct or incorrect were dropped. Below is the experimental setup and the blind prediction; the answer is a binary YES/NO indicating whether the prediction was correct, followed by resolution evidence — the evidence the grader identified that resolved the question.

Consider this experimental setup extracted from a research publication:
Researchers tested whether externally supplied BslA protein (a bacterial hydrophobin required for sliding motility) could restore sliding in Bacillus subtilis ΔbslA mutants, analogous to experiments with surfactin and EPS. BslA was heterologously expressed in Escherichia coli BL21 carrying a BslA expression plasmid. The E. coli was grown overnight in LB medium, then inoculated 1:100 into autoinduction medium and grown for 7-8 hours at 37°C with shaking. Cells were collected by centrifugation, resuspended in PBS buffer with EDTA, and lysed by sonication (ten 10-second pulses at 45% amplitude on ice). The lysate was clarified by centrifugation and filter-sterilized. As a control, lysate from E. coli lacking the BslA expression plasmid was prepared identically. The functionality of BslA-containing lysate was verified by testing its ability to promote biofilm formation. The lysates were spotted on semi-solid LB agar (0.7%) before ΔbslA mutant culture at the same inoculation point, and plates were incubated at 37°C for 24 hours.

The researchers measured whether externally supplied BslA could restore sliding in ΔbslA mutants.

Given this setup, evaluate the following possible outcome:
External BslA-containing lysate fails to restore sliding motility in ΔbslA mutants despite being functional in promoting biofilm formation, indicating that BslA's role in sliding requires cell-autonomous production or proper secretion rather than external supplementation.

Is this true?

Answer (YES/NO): YES